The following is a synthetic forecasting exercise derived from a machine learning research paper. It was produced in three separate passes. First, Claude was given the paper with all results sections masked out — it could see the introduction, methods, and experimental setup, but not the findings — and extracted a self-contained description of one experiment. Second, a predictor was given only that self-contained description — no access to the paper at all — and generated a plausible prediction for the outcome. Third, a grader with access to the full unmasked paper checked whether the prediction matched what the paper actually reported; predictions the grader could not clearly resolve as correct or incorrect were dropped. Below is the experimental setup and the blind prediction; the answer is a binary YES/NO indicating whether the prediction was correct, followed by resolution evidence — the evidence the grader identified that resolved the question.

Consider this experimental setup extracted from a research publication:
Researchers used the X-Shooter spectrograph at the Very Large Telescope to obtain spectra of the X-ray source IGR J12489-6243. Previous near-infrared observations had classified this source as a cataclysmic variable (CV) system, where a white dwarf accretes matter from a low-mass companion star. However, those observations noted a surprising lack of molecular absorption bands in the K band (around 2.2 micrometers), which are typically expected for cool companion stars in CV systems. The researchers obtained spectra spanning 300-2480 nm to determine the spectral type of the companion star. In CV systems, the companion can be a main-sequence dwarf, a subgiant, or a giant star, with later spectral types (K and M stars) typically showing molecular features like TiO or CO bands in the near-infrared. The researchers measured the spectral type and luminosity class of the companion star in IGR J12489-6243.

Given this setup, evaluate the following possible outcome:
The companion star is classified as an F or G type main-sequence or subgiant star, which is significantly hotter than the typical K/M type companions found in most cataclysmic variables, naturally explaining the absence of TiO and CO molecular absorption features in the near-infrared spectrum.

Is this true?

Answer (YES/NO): NO